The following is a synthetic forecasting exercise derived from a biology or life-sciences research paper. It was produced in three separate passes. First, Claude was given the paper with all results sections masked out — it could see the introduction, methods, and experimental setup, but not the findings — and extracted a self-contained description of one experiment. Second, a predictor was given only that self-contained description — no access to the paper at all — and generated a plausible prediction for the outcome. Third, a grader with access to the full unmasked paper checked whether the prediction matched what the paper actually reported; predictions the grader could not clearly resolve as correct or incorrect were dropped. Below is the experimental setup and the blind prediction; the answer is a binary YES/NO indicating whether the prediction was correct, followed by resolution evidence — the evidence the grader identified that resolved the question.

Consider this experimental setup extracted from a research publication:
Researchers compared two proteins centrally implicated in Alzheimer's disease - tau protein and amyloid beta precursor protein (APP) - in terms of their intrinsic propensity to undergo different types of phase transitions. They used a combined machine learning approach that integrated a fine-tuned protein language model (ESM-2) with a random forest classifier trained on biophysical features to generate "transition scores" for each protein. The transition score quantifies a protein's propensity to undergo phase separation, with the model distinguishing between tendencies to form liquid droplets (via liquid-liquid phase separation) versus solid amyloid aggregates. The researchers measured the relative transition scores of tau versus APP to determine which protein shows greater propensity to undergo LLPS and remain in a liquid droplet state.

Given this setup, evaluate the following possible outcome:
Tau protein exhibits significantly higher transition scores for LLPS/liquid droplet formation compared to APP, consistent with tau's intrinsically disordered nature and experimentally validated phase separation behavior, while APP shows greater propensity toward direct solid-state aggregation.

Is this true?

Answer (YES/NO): NO